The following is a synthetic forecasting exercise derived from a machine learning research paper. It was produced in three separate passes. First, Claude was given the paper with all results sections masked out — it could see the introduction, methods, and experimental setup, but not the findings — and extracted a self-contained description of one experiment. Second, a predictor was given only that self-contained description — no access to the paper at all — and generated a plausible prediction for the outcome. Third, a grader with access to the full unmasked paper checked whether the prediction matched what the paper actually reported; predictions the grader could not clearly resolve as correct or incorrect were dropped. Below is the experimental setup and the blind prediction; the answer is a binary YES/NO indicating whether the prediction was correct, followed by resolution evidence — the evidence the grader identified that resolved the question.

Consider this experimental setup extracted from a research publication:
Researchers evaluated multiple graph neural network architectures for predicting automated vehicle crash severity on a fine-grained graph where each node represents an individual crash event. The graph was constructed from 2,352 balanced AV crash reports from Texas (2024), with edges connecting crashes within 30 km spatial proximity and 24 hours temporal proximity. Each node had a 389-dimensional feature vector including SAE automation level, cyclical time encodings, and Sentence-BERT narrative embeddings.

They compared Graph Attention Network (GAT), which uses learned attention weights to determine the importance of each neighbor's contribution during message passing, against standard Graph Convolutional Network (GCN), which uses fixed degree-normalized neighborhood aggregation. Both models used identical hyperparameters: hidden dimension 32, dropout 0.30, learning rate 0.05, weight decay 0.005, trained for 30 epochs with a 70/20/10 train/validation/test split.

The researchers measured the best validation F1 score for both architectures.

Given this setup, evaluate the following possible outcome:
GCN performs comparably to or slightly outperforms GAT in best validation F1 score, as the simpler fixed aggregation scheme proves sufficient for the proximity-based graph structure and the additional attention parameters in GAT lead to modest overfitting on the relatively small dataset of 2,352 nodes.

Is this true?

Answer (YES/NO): YES